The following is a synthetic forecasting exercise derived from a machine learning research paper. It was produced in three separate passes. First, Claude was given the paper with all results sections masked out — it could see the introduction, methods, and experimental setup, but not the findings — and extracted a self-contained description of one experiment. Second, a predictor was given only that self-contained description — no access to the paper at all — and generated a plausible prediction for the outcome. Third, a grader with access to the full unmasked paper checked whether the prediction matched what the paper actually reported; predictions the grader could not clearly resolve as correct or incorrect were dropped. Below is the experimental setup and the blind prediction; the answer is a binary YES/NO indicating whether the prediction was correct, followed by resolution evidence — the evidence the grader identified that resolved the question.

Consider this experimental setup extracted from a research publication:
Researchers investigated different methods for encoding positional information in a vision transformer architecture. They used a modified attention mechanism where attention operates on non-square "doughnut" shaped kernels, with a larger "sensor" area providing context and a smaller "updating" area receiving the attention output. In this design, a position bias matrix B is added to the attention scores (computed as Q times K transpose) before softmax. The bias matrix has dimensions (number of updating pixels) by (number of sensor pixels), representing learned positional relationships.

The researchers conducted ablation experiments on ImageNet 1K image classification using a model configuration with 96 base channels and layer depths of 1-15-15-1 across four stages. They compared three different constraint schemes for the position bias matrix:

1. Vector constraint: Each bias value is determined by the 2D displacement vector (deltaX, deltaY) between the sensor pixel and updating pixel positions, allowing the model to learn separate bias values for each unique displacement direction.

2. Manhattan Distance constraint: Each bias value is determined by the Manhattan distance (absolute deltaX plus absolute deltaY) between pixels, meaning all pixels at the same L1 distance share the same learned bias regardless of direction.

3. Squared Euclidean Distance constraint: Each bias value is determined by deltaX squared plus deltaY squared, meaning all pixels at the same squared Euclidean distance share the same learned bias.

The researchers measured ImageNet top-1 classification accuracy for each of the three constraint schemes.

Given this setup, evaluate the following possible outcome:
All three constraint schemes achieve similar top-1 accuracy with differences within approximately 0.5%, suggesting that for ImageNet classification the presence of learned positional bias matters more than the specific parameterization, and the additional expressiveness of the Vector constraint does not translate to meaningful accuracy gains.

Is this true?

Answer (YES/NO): NO